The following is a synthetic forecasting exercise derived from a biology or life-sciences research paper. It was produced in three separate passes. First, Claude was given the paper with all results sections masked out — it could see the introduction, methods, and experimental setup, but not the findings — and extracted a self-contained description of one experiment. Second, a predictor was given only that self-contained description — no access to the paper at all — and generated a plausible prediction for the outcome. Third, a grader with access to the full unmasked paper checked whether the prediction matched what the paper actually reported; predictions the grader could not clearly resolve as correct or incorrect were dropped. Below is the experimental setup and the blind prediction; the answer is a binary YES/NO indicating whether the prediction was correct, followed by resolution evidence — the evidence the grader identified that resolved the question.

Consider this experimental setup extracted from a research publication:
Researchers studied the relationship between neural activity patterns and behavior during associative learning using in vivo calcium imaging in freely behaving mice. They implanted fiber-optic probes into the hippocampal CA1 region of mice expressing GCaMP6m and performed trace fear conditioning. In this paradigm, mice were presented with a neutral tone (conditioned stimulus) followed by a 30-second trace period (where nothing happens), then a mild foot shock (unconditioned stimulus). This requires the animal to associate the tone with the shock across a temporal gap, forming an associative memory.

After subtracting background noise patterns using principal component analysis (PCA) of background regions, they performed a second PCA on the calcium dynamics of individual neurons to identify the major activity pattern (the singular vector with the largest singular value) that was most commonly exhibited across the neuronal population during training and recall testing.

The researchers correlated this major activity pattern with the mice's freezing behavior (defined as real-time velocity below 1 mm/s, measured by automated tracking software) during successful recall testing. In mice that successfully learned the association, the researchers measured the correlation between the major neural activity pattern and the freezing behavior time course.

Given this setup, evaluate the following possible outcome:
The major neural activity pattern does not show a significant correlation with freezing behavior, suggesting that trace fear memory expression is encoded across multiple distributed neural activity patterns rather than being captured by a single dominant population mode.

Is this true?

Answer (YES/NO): NO